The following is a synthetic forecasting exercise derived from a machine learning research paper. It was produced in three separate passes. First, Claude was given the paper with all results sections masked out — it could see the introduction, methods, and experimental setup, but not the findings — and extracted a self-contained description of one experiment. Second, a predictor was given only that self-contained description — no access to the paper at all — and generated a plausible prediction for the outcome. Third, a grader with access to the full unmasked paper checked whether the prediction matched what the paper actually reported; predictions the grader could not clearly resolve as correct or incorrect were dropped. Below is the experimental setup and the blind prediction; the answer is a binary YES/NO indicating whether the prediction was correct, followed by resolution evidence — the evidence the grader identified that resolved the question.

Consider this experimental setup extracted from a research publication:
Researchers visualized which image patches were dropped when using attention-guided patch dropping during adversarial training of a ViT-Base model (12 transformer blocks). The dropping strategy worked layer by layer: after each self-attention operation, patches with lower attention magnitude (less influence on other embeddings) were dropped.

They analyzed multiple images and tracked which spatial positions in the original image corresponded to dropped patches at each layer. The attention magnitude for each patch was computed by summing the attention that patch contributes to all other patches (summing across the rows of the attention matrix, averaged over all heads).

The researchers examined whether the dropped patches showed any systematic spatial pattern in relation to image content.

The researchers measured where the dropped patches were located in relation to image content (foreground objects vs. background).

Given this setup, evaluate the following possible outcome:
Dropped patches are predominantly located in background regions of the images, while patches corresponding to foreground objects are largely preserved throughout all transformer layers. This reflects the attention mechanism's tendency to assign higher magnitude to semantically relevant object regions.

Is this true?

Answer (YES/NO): YES